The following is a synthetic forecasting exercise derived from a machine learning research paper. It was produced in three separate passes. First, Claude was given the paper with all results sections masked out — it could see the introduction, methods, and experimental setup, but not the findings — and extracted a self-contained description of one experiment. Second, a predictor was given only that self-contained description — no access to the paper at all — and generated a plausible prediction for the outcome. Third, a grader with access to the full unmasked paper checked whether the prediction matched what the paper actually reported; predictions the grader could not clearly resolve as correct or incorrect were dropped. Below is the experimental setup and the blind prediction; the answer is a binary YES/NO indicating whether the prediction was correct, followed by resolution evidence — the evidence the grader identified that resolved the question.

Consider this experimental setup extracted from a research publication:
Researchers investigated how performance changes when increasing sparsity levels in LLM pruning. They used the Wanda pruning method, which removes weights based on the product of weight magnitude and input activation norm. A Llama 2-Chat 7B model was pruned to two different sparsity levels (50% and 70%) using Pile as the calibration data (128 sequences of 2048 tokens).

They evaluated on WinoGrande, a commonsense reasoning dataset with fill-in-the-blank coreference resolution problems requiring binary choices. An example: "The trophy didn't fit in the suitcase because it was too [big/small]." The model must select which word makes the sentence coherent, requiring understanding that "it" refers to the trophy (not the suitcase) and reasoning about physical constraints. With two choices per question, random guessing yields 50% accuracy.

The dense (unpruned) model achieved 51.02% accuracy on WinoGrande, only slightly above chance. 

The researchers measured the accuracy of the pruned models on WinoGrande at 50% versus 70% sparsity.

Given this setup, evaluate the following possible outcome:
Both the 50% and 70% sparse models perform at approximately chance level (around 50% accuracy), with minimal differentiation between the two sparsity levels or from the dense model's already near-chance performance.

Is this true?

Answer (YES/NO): YES